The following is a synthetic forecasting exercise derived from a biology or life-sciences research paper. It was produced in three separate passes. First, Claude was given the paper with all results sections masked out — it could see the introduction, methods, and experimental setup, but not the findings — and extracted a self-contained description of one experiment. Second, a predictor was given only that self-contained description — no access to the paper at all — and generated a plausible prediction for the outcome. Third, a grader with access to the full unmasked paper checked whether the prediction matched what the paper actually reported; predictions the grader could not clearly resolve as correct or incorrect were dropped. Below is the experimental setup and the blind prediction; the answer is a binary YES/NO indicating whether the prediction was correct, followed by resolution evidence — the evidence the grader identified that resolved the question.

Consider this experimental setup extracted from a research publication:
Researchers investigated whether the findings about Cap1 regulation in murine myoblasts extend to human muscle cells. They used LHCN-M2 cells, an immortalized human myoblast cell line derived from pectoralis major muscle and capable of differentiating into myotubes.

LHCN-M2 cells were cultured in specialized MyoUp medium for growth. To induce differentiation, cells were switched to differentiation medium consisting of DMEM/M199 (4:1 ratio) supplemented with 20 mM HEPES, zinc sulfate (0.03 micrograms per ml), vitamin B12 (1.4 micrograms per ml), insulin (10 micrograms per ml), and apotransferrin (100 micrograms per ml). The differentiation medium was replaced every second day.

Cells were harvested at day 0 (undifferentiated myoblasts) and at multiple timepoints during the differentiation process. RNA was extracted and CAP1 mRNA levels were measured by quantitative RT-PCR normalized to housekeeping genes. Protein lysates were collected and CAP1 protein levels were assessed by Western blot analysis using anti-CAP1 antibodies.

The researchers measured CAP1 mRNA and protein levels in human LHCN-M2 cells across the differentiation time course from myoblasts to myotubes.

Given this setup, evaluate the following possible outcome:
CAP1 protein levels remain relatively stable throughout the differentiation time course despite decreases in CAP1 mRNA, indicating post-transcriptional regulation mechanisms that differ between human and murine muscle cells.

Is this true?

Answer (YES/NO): NO